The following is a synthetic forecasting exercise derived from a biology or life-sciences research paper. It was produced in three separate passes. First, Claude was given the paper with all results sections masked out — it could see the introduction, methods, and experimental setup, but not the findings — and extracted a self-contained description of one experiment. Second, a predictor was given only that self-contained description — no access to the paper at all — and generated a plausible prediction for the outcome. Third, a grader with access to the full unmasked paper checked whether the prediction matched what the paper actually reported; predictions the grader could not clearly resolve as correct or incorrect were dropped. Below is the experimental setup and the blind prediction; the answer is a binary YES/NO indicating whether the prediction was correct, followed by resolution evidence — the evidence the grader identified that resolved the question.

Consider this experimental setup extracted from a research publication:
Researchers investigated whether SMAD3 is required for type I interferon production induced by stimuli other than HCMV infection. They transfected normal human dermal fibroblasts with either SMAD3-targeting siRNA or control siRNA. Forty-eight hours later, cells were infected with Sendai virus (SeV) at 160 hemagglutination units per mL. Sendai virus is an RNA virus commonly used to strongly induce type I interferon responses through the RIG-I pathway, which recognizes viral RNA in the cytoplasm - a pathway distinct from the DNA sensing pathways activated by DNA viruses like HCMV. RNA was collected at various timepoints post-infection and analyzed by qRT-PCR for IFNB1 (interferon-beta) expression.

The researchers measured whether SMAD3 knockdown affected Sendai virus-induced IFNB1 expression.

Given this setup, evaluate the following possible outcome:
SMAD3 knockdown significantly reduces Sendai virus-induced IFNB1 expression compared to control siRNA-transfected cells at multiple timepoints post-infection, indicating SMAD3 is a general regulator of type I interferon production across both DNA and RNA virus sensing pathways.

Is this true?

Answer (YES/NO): NO